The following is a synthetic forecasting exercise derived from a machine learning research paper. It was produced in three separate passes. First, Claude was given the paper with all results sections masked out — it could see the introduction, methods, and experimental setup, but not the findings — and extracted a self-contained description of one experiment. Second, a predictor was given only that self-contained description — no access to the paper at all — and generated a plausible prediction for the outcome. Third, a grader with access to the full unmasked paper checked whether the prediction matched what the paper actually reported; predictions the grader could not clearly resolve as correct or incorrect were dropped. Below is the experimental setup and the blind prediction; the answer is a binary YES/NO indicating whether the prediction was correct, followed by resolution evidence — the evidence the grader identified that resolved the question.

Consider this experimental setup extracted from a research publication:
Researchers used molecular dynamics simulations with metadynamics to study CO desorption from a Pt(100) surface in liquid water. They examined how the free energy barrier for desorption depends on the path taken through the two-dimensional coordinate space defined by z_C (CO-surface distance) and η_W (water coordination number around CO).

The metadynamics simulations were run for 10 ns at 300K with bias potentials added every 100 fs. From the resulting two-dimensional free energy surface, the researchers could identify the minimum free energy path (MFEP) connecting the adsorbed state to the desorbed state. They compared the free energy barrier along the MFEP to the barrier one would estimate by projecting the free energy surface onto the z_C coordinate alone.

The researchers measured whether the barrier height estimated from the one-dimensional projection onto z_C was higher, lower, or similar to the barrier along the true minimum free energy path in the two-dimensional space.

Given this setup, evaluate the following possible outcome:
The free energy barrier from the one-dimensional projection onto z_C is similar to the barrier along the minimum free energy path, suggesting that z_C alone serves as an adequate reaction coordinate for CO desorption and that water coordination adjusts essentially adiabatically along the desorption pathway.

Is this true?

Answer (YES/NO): NO